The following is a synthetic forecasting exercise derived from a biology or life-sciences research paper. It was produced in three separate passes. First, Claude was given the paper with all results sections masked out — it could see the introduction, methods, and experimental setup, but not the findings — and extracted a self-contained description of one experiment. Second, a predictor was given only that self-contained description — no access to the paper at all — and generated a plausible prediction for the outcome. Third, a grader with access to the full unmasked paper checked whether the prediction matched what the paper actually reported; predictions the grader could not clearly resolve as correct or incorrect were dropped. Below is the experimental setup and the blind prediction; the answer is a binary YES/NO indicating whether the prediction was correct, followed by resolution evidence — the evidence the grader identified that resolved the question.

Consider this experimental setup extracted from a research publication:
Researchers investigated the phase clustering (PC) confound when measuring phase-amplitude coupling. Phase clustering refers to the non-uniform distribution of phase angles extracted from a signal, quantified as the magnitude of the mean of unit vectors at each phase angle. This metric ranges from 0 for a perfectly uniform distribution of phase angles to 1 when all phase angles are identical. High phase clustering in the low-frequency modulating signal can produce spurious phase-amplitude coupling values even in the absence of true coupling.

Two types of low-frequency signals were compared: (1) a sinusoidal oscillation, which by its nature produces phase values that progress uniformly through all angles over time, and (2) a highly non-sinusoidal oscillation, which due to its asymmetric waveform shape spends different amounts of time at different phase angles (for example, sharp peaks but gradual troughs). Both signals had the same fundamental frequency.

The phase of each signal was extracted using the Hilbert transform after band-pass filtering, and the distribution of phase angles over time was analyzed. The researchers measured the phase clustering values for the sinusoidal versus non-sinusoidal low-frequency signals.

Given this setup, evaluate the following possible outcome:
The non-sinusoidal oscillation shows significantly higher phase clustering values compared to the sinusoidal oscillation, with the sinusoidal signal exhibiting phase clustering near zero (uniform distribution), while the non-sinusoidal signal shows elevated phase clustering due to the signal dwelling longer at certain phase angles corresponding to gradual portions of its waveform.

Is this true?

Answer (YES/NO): YES